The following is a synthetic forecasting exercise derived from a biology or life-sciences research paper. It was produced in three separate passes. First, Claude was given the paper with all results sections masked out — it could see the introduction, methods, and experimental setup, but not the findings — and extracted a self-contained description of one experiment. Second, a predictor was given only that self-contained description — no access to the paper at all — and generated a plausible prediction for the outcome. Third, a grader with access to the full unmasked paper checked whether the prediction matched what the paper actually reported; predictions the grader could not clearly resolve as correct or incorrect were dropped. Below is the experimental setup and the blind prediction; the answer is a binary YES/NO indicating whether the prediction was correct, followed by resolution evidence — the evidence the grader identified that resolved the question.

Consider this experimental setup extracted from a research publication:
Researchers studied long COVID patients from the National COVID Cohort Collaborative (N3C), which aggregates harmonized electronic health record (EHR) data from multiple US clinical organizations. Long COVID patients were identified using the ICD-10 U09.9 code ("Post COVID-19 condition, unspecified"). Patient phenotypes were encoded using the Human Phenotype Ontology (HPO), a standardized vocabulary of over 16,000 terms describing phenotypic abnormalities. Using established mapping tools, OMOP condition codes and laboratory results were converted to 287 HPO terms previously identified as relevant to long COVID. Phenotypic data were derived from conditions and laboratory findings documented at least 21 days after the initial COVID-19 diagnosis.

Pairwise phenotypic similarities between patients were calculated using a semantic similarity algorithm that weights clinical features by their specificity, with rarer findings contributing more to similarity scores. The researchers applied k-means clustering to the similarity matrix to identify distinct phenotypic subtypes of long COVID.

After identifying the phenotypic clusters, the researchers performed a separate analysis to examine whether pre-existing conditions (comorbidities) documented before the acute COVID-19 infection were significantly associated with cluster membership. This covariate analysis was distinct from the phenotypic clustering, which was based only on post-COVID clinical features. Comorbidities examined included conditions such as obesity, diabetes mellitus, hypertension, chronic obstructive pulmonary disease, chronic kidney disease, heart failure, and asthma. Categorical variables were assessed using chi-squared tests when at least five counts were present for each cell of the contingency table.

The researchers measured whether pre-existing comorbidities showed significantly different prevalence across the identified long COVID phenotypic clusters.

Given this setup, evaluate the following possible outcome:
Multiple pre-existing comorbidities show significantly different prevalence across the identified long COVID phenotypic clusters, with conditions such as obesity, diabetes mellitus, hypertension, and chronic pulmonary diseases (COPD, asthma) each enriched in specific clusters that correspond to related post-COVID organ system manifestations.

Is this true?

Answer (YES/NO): NO